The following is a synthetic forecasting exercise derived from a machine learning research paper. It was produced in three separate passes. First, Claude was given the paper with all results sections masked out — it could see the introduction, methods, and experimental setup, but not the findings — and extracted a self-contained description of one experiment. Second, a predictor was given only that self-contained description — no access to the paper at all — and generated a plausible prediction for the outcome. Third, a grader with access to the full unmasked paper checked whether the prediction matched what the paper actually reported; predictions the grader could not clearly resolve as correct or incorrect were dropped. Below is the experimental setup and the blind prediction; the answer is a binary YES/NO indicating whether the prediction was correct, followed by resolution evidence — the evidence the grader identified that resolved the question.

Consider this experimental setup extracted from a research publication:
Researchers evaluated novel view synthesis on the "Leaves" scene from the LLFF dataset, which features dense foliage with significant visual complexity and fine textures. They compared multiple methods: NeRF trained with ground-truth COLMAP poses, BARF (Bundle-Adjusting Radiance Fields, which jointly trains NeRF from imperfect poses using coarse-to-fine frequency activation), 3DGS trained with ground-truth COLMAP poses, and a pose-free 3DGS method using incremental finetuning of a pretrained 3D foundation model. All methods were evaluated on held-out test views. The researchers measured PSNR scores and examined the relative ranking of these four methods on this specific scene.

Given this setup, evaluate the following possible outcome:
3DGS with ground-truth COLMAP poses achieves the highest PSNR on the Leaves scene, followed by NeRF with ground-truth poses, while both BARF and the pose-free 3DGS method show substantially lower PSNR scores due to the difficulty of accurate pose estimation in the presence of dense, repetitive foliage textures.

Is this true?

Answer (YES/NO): NO